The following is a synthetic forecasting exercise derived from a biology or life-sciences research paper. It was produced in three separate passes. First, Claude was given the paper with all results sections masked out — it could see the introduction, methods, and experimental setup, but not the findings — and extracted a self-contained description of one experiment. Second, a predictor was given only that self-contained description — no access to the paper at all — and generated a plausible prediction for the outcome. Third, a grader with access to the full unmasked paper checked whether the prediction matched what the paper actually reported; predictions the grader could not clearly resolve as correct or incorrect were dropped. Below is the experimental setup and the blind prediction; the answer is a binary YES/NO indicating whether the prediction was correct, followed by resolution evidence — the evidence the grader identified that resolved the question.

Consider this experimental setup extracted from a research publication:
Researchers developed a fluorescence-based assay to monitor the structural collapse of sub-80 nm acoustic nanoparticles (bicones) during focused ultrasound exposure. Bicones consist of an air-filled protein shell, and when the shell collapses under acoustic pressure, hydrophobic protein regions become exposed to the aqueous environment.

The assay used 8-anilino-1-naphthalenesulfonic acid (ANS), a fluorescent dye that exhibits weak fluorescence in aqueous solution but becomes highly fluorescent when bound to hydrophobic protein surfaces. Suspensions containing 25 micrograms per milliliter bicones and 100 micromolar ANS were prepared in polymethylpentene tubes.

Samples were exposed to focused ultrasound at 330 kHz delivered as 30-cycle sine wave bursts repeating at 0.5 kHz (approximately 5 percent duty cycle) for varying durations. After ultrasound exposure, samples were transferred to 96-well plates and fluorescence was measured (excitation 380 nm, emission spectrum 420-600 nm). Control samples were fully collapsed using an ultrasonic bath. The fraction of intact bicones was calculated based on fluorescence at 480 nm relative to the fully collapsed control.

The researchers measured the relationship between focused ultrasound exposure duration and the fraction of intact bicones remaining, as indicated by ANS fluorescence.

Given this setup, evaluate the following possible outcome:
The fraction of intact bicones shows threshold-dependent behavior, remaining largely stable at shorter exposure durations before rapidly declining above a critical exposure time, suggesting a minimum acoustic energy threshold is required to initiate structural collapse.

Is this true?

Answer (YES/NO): NO